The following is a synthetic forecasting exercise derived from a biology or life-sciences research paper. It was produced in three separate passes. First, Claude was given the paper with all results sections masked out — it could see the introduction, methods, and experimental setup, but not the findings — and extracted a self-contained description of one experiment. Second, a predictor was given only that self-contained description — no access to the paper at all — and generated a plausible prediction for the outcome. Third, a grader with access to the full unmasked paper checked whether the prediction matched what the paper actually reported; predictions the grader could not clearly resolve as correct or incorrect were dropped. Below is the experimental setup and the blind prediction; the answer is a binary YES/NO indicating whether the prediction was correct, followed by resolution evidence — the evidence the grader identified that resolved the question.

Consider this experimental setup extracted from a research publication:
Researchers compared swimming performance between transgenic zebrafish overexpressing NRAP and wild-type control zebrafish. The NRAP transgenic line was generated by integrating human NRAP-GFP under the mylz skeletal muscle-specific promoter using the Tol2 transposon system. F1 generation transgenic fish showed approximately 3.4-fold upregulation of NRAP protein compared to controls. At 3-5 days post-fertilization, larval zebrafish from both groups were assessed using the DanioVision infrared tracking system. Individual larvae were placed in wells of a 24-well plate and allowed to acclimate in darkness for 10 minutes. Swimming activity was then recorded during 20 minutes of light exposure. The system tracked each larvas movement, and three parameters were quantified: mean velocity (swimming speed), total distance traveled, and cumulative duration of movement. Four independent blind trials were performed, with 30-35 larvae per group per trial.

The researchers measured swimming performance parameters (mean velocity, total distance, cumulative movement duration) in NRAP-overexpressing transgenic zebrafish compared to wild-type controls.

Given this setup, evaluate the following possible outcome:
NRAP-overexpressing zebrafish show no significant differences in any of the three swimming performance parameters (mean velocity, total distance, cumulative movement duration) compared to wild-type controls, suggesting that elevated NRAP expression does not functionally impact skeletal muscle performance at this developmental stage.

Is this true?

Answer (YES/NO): NO